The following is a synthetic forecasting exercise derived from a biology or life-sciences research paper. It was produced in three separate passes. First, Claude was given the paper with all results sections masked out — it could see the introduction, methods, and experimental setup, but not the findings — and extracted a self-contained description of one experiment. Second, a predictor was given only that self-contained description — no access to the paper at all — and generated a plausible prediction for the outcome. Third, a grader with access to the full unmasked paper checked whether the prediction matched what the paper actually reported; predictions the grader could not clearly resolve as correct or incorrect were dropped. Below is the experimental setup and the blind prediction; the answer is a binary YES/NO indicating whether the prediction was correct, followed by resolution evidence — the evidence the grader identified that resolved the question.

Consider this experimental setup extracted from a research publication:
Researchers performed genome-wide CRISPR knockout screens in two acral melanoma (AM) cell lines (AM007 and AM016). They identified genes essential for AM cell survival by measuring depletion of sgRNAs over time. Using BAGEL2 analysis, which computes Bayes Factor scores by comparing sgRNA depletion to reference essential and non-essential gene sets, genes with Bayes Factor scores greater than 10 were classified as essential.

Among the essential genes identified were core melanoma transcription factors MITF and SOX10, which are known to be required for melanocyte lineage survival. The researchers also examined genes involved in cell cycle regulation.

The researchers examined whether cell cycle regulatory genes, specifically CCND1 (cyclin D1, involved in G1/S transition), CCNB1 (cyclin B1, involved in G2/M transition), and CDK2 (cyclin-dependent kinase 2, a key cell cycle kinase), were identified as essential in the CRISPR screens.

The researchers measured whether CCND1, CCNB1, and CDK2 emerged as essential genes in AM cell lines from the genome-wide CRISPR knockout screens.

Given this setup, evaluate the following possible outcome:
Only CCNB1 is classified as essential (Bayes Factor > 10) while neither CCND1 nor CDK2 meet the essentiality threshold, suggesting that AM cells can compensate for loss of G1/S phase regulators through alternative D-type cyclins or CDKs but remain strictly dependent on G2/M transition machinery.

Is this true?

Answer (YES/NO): NO